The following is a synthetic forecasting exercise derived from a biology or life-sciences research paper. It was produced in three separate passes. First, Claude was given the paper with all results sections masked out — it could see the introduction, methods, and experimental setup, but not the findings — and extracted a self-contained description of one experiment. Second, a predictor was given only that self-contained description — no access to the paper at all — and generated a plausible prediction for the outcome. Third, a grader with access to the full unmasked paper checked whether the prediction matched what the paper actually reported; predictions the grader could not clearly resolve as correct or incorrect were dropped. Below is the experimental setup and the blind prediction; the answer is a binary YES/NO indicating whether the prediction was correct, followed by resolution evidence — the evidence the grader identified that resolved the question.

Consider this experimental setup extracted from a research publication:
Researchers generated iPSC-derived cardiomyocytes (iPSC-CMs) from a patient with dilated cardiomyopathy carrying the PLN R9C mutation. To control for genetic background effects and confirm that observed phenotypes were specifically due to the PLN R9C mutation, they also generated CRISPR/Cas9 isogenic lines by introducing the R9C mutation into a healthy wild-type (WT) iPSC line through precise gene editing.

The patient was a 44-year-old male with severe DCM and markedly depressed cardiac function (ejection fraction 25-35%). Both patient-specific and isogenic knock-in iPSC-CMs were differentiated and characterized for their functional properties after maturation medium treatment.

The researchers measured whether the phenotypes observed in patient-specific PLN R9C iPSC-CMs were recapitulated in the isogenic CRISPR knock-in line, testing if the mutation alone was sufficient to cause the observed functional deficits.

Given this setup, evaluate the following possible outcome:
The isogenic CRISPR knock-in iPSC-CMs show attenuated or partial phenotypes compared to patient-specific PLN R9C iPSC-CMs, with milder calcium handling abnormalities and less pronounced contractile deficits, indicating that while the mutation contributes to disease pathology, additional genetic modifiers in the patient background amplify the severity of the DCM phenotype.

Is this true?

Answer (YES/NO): NO